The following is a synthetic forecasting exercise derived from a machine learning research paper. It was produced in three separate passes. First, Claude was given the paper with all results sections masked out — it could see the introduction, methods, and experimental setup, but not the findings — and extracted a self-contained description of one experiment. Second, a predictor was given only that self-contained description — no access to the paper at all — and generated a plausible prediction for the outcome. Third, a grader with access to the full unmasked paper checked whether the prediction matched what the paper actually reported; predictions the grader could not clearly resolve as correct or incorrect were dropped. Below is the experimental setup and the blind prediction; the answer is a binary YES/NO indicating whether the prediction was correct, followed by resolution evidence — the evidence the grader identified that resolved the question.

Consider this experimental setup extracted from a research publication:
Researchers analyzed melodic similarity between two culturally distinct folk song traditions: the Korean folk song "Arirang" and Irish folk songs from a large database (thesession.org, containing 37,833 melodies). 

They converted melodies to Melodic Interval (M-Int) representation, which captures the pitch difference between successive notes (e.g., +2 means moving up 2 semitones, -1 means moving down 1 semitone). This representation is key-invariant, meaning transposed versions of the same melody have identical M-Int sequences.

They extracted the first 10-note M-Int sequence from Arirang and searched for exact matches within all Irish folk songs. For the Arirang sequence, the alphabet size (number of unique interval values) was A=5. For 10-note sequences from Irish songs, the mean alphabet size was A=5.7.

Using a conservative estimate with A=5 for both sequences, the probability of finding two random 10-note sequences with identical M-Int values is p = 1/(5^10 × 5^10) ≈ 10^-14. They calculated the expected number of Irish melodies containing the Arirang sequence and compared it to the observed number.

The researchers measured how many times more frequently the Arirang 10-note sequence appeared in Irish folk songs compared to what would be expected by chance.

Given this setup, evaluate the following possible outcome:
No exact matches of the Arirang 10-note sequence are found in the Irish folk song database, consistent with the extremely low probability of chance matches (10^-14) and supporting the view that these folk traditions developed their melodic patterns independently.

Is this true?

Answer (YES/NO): NO